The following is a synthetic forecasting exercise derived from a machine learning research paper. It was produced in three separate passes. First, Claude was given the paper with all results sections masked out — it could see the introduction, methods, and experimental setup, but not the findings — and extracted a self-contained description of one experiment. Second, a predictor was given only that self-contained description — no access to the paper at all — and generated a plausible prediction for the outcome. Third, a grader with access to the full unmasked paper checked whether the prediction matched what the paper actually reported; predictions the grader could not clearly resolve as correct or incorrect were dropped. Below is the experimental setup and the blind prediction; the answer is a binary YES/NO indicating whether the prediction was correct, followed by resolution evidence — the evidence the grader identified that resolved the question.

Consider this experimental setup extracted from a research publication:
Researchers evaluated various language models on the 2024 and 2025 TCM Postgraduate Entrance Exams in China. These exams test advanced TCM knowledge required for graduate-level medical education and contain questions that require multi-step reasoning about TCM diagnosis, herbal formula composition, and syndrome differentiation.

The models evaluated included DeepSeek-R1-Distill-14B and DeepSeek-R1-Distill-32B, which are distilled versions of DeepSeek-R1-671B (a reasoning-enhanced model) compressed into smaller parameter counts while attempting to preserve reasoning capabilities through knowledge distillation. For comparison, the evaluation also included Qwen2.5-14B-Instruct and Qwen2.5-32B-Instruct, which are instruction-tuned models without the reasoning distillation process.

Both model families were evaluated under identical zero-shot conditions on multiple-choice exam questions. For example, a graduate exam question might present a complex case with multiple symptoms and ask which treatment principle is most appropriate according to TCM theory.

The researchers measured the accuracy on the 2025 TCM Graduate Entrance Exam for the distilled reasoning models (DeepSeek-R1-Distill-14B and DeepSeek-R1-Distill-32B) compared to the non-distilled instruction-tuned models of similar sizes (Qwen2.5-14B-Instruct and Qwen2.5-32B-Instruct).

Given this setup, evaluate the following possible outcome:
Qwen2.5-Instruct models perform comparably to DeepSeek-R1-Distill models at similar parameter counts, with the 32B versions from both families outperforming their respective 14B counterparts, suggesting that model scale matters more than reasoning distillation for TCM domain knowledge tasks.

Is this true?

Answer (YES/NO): YES